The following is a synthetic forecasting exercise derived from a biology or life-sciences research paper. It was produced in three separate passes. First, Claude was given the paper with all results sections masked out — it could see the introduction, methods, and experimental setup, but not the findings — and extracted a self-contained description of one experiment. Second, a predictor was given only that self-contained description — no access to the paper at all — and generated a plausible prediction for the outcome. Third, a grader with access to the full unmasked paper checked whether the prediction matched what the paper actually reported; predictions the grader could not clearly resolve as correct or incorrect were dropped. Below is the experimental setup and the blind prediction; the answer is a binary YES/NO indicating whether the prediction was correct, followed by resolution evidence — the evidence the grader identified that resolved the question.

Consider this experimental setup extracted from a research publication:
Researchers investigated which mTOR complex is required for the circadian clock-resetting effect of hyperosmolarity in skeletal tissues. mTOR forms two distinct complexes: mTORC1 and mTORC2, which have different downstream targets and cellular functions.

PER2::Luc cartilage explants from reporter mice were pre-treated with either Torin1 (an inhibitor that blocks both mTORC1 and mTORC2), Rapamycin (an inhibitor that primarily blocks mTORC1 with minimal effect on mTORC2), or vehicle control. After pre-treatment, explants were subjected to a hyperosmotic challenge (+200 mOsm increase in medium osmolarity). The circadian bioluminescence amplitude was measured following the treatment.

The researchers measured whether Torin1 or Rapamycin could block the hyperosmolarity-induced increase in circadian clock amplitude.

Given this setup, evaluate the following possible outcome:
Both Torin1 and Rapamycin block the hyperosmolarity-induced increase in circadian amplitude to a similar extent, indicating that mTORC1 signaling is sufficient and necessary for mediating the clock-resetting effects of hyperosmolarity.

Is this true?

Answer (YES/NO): NO